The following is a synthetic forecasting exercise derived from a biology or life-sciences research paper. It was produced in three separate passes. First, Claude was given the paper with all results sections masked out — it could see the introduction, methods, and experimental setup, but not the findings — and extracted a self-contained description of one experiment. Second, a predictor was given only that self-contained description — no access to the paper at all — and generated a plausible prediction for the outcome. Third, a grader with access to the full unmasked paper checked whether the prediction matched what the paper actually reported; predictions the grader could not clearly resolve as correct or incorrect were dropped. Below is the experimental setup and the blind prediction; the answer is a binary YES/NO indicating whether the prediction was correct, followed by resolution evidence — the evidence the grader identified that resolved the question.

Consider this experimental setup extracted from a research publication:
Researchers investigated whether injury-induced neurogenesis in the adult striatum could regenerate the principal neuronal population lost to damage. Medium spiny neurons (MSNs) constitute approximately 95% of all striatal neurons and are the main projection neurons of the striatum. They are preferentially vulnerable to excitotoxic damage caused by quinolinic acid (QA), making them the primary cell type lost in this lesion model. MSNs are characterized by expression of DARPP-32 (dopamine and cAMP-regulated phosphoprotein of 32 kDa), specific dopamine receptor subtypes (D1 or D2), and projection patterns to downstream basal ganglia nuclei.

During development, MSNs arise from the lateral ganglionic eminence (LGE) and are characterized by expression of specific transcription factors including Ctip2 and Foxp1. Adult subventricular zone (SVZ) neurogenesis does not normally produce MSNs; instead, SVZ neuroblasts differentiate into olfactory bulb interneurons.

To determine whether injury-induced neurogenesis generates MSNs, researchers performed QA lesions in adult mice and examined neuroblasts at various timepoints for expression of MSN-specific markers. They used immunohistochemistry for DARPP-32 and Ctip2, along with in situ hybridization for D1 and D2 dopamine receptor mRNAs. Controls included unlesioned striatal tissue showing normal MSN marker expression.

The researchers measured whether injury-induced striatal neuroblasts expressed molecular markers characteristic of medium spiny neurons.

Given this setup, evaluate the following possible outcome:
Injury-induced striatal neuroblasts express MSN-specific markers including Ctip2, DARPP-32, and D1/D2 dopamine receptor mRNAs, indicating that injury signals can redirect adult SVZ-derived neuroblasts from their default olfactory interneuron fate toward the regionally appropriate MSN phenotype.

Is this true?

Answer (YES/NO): NO